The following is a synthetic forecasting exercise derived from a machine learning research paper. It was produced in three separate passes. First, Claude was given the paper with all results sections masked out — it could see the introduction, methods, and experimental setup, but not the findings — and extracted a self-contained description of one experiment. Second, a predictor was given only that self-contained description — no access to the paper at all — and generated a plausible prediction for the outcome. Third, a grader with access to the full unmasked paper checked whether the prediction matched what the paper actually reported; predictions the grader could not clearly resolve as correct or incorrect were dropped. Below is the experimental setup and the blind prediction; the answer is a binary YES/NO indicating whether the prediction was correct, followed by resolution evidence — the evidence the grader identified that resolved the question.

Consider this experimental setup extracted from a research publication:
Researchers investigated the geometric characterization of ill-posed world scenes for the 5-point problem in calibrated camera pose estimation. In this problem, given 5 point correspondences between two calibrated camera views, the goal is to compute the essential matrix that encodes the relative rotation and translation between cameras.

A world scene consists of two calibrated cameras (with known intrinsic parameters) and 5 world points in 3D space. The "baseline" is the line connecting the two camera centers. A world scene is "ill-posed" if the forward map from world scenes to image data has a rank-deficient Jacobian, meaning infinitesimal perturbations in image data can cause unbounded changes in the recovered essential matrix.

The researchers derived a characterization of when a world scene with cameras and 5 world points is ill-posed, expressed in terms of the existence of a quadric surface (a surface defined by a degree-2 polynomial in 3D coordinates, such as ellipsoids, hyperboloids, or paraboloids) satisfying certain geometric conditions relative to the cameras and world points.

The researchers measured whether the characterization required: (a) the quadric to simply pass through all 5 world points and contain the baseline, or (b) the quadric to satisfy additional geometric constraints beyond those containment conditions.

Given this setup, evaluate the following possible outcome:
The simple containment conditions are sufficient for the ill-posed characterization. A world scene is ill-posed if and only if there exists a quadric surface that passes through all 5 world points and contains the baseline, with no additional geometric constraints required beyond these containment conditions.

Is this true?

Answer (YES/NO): NO